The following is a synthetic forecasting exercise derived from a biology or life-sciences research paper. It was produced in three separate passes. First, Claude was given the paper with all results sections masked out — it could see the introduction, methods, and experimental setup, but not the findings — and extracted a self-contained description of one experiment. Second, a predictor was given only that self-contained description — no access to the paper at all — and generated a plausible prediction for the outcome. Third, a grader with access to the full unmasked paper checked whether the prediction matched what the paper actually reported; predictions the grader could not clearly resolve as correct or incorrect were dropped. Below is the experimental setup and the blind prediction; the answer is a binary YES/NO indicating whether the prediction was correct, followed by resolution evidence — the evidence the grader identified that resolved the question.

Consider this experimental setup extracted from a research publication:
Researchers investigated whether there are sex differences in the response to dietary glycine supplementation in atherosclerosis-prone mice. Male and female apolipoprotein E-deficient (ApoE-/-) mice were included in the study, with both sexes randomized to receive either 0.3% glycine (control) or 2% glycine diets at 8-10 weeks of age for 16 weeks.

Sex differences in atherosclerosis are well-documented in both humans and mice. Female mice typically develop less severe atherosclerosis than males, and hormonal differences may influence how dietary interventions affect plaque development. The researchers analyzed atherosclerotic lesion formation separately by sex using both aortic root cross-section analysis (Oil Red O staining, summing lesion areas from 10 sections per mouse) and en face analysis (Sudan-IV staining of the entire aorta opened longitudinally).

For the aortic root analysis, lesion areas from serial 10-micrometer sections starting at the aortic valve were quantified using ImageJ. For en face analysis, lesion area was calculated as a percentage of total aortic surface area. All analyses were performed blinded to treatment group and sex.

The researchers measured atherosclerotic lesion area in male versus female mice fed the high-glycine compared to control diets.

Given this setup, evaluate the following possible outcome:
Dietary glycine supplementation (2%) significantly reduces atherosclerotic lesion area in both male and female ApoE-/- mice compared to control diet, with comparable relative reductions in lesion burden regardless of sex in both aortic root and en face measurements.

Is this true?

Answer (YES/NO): NO